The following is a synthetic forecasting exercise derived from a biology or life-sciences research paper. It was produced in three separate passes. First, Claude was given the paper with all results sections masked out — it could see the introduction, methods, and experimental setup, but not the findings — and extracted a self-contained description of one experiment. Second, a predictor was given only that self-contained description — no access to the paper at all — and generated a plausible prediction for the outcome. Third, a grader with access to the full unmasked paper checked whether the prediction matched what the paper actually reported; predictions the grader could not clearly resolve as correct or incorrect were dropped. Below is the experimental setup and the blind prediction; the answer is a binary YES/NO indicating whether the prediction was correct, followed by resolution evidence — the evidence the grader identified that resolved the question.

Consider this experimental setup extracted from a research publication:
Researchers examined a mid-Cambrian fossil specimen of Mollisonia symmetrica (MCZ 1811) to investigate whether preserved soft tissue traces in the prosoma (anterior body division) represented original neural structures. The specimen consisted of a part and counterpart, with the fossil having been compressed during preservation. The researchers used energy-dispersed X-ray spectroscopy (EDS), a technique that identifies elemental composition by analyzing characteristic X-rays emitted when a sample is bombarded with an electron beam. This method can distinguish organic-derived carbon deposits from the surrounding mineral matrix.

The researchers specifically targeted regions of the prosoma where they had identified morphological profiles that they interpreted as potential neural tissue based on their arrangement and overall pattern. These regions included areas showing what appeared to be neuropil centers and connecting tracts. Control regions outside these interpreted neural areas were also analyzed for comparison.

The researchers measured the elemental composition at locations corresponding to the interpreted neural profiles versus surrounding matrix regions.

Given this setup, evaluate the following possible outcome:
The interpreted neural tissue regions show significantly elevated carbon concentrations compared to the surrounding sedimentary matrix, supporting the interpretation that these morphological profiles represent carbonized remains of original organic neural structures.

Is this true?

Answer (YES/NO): YES